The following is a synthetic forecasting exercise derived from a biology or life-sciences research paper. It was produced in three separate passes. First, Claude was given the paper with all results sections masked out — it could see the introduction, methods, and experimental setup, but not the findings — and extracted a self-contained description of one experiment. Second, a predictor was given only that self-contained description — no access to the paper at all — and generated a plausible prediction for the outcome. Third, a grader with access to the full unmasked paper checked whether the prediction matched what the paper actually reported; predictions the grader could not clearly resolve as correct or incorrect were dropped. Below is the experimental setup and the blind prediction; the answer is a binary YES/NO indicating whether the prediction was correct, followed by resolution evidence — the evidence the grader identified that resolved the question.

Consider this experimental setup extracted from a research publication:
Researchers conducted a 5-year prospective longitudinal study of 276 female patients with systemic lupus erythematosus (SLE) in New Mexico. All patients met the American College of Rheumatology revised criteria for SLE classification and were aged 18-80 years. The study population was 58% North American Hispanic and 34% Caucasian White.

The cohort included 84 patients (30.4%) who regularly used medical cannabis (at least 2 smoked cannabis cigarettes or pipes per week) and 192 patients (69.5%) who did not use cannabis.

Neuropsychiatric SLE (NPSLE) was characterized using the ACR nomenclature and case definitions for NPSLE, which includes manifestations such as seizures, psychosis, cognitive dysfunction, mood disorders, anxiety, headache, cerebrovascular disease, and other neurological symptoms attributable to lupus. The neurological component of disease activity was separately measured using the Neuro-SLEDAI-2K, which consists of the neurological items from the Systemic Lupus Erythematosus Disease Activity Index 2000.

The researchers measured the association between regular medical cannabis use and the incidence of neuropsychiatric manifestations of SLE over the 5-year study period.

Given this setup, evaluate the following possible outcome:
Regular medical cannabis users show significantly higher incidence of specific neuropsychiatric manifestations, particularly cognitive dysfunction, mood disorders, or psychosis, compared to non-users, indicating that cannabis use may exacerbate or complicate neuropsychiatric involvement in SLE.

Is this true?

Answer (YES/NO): NO